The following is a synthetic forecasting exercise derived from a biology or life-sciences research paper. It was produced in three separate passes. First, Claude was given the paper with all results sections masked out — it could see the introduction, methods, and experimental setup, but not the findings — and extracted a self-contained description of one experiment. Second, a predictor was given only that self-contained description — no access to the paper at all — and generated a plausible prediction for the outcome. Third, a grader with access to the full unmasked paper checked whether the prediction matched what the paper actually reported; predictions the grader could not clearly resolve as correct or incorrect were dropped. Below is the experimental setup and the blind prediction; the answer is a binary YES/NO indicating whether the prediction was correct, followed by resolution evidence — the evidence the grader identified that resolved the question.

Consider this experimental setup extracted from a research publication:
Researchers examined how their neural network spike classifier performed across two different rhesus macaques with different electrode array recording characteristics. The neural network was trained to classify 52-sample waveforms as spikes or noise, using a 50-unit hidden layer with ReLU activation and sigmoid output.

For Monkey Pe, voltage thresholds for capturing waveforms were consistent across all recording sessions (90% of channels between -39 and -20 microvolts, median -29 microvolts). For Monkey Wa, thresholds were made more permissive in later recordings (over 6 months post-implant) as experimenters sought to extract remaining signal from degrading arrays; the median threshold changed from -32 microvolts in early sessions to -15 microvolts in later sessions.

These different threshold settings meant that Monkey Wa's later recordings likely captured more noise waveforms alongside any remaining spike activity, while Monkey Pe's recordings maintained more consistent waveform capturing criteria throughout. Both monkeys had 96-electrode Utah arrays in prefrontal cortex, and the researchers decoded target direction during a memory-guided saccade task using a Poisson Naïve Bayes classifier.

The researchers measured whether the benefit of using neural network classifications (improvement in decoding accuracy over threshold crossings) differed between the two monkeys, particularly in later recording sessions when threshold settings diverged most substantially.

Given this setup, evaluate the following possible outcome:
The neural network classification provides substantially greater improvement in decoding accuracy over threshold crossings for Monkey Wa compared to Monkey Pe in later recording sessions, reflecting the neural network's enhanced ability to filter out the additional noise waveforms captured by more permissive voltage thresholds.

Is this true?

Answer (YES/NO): NO